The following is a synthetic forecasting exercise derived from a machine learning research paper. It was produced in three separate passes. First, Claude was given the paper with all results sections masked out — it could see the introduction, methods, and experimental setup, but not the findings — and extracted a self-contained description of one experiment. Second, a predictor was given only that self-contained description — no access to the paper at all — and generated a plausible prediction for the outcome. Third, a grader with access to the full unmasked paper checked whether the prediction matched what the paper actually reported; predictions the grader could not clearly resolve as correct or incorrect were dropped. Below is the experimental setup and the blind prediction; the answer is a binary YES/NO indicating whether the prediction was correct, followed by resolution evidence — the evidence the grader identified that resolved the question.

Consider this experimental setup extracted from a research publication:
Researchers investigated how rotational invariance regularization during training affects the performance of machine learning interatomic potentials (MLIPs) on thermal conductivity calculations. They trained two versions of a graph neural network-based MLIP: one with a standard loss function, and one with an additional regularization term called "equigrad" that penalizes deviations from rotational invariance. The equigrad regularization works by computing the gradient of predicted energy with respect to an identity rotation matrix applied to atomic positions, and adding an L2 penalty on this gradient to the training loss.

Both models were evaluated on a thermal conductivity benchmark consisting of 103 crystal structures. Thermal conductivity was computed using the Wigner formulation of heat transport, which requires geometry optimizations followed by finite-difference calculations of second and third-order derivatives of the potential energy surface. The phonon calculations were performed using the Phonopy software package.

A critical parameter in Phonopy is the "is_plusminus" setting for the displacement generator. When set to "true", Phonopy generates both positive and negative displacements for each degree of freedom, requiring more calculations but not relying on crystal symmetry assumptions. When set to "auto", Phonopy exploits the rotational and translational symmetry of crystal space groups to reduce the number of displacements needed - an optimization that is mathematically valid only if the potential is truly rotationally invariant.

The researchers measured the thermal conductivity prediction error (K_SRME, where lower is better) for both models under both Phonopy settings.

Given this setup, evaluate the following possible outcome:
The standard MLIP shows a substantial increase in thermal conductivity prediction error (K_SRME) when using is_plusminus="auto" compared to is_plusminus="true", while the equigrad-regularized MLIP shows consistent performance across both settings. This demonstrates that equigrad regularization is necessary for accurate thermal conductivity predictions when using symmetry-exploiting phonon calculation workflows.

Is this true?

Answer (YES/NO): NO